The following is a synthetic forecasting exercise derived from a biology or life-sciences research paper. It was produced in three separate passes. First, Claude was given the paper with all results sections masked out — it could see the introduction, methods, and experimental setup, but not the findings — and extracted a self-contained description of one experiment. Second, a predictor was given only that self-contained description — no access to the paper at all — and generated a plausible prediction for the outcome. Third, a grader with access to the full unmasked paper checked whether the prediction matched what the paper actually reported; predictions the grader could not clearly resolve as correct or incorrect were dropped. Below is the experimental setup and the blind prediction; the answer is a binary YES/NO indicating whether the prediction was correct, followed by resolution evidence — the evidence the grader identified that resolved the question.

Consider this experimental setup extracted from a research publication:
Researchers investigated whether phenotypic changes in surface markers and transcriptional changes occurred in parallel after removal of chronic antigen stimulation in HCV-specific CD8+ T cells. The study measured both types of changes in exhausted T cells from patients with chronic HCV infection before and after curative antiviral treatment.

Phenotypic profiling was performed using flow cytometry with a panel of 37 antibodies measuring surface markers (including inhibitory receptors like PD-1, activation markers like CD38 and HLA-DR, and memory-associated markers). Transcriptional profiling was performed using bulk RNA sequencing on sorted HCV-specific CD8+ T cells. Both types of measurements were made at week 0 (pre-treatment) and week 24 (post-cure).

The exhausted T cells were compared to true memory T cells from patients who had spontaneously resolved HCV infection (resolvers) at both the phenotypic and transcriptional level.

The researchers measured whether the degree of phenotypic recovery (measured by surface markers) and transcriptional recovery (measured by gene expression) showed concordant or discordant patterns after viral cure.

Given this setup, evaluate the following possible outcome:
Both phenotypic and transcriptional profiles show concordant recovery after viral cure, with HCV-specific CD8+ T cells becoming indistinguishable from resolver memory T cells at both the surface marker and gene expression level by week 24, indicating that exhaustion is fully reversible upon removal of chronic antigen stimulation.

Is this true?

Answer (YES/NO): NO